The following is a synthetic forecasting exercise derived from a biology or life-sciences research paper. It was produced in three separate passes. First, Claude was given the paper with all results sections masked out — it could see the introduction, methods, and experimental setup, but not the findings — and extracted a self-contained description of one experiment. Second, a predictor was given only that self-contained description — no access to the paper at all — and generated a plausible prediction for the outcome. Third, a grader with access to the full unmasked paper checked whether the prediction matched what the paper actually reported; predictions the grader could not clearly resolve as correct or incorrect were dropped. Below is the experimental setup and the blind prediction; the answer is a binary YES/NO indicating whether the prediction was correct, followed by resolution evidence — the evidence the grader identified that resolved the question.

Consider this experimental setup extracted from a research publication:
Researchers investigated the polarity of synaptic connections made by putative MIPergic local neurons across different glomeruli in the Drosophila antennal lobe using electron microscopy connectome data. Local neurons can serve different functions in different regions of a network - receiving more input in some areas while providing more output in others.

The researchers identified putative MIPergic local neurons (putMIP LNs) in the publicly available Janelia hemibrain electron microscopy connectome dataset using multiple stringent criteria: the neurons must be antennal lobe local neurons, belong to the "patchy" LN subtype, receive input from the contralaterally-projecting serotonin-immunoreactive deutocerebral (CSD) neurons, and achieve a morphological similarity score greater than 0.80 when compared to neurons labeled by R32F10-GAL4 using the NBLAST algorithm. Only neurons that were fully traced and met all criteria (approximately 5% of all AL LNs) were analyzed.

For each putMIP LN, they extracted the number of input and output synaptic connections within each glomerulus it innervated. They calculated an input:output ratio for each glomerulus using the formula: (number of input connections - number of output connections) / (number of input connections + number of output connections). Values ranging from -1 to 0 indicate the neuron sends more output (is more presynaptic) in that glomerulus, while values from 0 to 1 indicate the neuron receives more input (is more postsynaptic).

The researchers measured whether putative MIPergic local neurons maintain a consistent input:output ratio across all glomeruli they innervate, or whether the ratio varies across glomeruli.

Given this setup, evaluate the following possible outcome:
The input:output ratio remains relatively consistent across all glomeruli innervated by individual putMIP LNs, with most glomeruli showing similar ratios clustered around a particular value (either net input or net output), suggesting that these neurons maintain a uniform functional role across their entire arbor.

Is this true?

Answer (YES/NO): YES